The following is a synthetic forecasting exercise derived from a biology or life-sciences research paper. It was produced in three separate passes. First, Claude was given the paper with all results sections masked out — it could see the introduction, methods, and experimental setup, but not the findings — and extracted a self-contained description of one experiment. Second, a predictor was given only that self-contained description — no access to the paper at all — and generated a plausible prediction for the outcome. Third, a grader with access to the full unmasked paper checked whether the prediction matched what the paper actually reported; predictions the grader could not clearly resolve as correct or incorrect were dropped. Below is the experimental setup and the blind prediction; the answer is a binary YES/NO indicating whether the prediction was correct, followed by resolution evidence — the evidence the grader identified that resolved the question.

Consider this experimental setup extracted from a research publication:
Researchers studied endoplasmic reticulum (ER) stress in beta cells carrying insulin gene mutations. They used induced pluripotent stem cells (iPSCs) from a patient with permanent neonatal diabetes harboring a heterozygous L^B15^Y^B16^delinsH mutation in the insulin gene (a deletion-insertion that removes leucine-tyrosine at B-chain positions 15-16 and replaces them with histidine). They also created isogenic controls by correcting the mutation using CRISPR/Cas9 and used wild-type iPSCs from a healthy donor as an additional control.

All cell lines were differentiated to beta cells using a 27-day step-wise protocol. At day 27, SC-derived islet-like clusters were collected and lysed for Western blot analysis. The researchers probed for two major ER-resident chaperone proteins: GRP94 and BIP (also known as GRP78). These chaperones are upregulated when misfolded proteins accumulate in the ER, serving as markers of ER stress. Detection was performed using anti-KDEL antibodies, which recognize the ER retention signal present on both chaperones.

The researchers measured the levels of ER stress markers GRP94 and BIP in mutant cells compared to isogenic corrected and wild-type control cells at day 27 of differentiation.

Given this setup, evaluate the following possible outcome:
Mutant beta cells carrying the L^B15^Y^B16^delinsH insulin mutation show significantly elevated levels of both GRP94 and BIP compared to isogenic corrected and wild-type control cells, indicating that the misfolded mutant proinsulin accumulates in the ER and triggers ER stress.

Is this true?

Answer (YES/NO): YES